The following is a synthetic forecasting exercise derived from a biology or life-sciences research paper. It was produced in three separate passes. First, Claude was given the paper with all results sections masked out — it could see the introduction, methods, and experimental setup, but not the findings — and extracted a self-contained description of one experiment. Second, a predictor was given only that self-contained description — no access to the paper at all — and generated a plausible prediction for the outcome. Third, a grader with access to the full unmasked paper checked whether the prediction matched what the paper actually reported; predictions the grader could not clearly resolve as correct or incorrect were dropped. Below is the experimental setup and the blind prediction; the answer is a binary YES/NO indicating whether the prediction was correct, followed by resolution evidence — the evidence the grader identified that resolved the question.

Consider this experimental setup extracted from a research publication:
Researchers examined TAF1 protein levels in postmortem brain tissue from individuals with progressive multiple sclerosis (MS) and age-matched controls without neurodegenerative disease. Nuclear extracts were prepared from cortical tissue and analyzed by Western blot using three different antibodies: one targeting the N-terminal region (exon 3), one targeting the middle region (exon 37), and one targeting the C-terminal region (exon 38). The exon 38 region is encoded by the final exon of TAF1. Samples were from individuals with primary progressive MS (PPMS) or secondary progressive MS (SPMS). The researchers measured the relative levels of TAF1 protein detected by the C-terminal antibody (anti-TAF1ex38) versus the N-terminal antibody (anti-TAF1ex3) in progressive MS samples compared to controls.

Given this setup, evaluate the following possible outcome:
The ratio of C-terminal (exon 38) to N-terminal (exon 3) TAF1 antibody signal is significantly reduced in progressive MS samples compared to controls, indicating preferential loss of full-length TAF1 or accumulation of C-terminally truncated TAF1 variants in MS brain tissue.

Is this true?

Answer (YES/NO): YES